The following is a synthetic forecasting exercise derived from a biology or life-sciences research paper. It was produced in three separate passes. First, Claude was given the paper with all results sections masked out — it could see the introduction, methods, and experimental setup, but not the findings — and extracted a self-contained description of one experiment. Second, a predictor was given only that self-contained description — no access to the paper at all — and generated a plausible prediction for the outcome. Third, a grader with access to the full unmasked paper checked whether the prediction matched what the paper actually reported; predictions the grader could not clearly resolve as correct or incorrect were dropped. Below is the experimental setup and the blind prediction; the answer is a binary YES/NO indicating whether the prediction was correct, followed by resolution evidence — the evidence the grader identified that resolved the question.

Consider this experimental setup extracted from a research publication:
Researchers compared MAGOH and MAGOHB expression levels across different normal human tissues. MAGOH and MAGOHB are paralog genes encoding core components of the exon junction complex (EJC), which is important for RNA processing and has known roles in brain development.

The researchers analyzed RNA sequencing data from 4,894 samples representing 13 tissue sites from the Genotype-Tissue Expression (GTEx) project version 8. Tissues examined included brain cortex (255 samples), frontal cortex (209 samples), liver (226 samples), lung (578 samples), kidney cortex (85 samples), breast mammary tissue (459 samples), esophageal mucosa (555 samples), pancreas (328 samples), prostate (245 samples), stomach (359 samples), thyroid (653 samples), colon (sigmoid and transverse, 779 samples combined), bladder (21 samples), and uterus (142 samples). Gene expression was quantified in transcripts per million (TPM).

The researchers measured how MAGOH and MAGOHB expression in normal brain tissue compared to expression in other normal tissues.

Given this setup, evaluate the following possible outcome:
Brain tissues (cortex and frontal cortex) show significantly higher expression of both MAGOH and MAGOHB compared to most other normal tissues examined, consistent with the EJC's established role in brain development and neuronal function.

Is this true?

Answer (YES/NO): NO